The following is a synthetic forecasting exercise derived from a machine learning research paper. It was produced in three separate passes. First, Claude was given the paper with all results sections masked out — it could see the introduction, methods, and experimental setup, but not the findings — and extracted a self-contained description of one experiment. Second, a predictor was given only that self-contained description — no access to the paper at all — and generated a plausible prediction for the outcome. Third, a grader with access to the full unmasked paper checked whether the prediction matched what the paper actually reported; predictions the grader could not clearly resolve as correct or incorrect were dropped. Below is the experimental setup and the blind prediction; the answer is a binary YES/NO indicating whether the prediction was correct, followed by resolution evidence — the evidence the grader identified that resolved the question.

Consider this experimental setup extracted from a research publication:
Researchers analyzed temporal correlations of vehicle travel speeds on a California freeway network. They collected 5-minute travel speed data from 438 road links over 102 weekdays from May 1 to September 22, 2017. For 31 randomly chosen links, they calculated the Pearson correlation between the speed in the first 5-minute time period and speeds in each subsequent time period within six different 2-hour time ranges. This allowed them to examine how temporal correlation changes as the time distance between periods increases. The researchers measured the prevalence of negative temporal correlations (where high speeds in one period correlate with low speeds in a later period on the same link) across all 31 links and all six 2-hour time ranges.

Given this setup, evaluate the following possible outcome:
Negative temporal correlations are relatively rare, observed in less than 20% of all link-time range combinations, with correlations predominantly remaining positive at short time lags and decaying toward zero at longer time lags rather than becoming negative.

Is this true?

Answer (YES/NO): YES